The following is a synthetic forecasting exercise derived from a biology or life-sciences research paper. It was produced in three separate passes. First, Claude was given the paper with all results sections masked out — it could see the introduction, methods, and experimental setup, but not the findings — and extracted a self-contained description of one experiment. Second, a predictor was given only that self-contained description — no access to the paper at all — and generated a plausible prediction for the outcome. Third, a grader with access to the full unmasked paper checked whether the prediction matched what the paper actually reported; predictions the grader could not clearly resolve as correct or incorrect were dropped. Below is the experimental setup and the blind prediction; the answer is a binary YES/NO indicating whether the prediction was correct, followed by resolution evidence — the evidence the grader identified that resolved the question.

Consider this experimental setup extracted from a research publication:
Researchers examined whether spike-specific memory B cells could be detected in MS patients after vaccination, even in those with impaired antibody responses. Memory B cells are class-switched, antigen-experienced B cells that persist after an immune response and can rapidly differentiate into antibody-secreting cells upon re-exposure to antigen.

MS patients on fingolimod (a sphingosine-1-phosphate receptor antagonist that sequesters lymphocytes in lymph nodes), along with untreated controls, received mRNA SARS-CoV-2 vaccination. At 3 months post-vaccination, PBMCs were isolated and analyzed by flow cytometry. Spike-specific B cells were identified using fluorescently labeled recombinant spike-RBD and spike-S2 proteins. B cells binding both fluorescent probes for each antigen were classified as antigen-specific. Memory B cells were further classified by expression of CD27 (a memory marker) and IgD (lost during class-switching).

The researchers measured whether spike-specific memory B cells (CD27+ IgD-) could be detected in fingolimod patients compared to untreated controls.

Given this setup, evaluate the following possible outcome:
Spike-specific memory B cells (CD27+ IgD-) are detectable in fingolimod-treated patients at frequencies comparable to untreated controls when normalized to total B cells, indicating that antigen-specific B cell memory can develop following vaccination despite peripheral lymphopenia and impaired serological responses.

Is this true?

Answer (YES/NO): NO